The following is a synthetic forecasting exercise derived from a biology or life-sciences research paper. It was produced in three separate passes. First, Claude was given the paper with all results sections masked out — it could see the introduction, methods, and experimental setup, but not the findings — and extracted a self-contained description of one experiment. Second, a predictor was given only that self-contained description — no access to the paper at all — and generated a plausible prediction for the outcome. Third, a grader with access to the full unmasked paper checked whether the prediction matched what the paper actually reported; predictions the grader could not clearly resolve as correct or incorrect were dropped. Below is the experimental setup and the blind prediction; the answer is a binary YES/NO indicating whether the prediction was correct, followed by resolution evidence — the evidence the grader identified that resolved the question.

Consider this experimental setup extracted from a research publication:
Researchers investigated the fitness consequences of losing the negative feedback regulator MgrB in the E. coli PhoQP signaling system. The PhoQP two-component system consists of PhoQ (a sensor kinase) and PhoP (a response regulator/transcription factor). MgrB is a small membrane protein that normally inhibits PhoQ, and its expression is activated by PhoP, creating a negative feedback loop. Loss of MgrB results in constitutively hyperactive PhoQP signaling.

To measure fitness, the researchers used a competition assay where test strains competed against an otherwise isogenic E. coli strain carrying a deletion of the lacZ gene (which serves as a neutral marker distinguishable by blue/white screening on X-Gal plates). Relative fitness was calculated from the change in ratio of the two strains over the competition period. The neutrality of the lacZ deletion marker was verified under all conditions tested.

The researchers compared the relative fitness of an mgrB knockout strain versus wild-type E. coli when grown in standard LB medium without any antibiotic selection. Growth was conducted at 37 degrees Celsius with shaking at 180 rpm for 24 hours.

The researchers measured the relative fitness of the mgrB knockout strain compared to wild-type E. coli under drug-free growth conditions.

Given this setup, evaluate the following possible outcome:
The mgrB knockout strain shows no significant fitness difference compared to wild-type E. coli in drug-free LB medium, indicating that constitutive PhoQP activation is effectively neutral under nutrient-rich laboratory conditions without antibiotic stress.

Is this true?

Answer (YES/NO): NO